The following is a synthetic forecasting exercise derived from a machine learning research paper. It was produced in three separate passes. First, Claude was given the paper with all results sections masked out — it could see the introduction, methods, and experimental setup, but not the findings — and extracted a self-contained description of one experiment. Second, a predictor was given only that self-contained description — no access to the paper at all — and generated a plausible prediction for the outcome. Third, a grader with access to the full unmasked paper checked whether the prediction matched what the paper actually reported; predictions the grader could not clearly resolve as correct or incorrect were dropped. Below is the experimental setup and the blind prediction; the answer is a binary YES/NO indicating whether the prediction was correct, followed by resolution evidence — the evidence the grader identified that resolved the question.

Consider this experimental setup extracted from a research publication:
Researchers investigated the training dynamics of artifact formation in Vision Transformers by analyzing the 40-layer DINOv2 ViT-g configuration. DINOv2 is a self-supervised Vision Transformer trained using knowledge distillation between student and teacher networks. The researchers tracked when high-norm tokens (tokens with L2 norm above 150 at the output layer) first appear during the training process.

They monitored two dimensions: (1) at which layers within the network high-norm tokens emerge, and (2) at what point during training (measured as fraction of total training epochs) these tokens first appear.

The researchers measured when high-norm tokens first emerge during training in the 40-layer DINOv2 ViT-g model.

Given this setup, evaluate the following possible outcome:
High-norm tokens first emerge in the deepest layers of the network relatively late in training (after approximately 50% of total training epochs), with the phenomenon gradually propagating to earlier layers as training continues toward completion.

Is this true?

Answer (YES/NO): NO